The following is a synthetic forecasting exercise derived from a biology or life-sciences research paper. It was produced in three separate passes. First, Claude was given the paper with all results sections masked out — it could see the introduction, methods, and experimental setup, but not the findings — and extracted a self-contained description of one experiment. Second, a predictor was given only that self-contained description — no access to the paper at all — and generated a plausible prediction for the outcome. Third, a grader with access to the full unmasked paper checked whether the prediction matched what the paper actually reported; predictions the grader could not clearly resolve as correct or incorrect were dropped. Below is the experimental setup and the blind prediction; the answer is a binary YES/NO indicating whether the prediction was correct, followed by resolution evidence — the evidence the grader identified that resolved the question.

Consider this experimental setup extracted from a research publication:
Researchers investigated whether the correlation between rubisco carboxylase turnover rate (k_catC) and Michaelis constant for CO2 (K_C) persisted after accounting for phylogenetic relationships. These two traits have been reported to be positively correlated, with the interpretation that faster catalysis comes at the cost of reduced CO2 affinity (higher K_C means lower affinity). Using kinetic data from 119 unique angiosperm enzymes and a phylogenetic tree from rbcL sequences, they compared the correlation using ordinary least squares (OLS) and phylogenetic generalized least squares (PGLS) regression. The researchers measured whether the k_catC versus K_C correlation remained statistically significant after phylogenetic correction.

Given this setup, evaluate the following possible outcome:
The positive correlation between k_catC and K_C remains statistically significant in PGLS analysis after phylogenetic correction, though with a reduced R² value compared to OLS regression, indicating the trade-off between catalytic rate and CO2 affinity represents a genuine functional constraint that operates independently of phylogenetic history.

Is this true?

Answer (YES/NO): YES